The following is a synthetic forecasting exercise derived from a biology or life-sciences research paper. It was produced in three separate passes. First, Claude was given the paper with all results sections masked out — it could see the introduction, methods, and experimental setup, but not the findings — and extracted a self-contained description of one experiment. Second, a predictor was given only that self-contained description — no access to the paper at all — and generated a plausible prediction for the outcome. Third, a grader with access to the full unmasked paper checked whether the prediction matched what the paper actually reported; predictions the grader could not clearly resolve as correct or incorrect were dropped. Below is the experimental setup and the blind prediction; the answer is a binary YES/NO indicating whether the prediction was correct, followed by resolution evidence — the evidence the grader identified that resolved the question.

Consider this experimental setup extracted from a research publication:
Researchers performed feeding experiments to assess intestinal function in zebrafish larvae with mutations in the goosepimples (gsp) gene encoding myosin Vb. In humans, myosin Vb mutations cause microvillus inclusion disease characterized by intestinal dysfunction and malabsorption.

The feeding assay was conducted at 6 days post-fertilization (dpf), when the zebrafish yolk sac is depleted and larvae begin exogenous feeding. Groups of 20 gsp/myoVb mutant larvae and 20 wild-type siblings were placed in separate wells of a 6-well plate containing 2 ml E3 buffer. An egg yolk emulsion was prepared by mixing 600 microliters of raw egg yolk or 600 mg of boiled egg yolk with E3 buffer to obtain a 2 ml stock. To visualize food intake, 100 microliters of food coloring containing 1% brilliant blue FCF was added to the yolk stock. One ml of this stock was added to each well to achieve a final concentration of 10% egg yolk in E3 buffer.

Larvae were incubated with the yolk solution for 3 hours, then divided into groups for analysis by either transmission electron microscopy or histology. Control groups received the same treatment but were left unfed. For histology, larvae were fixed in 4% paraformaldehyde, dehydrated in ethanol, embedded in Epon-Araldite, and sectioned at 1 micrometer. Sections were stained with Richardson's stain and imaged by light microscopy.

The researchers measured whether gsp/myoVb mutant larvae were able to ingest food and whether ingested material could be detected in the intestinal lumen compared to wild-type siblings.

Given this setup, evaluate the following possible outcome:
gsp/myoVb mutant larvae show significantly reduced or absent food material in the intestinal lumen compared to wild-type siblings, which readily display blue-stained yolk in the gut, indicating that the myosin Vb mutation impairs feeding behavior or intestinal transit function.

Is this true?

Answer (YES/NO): NO